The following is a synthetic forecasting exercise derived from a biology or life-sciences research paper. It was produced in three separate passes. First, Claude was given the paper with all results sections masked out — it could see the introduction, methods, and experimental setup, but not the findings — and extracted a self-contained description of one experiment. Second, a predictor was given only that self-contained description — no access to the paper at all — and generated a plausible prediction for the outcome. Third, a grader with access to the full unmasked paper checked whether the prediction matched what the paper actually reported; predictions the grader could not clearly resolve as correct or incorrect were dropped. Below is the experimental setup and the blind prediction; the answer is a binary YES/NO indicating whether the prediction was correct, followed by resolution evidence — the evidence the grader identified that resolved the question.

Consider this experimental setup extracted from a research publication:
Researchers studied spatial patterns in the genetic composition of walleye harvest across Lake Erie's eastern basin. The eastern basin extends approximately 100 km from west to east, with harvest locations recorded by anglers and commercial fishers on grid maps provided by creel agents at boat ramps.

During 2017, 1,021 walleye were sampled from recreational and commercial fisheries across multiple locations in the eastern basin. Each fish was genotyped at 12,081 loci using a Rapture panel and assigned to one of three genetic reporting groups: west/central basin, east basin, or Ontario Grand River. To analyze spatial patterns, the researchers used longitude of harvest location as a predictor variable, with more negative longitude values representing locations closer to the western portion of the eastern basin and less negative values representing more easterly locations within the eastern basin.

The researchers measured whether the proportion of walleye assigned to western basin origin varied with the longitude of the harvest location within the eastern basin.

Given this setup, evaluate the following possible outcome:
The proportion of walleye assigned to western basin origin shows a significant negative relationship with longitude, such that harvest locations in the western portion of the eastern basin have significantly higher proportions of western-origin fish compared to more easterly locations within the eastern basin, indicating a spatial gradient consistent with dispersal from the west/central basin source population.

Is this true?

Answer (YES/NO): YES